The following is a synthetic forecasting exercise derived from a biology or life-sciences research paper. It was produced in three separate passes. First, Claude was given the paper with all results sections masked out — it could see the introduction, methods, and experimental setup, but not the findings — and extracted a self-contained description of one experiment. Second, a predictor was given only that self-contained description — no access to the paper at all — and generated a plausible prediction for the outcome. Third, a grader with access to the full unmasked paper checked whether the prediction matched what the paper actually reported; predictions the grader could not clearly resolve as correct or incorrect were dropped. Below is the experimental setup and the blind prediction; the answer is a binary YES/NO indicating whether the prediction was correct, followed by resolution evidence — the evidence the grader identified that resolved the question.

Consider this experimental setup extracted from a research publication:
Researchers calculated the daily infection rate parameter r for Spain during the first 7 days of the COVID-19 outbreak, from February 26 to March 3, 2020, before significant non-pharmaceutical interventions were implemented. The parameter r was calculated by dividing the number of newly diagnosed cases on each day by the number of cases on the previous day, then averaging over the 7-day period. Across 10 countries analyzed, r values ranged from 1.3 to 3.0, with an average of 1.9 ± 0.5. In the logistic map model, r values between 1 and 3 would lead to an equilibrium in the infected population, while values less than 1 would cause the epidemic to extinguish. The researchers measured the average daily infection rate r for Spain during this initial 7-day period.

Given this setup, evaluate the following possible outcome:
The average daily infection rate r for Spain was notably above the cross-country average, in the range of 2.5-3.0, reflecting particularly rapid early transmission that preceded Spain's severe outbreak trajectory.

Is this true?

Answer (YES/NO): NO